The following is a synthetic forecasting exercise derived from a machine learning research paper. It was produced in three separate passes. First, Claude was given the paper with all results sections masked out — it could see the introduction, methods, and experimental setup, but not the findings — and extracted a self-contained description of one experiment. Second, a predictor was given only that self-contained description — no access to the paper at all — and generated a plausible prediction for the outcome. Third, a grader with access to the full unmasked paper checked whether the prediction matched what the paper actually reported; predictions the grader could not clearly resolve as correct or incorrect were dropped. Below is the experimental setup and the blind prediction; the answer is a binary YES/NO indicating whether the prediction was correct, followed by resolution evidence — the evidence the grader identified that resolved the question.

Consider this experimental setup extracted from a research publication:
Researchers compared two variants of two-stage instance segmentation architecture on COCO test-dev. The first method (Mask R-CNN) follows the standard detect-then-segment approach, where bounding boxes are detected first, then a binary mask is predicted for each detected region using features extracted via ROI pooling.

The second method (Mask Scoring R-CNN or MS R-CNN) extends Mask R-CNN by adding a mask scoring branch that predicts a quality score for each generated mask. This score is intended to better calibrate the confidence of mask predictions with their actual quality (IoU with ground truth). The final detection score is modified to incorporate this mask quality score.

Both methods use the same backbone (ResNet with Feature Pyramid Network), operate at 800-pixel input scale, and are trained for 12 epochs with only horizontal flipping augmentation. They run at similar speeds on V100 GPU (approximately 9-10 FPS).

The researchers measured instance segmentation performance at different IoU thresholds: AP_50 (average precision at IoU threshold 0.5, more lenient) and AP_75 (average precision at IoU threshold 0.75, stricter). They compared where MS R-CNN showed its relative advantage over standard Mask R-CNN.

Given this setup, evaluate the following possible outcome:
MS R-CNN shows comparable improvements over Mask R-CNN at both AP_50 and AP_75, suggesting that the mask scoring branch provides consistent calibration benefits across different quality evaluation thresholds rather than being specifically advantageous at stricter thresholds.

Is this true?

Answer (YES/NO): NO